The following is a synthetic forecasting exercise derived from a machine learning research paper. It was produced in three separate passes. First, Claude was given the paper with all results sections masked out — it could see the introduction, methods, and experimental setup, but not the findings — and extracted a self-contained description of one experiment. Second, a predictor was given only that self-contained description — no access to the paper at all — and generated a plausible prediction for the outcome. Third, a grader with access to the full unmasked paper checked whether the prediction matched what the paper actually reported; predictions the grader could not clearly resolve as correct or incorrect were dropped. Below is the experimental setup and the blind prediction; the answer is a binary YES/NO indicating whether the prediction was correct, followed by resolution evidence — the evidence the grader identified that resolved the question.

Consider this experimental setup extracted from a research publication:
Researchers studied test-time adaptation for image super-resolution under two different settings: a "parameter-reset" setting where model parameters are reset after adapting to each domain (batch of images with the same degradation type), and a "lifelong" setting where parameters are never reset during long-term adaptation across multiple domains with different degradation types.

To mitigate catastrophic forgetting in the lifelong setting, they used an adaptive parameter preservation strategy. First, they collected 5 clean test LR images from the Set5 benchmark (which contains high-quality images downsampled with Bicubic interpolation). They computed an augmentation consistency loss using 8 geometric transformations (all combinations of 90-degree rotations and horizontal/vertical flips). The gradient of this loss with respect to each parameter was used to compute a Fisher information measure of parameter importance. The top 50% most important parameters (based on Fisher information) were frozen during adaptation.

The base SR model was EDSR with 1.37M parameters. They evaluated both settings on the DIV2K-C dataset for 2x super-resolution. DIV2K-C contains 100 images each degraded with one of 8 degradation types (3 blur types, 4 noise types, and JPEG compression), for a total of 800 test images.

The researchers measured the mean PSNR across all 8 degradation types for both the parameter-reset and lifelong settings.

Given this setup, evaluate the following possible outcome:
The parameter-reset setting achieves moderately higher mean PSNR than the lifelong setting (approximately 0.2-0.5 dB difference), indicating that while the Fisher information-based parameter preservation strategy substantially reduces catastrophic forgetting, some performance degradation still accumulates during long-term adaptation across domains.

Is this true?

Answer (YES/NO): NO